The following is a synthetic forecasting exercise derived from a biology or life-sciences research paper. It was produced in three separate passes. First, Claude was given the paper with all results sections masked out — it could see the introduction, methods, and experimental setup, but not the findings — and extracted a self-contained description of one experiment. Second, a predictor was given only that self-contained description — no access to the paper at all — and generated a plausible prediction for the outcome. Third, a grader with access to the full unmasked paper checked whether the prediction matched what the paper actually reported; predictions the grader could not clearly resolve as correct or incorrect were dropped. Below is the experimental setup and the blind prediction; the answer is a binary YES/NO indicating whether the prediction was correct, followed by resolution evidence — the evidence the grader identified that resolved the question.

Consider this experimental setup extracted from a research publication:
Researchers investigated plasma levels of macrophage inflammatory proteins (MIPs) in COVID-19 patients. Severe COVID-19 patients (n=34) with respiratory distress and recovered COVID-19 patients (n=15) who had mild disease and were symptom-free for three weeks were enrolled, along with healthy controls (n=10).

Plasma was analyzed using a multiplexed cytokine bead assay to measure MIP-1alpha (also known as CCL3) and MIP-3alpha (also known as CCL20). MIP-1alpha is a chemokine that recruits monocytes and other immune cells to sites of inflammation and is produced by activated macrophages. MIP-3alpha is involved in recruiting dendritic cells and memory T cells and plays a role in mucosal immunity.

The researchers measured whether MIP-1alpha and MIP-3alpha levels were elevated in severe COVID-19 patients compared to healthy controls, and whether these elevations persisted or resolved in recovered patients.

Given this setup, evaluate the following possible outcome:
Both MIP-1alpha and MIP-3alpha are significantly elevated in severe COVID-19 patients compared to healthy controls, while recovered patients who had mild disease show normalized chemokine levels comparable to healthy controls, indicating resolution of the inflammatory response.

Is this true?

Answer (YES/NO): NO